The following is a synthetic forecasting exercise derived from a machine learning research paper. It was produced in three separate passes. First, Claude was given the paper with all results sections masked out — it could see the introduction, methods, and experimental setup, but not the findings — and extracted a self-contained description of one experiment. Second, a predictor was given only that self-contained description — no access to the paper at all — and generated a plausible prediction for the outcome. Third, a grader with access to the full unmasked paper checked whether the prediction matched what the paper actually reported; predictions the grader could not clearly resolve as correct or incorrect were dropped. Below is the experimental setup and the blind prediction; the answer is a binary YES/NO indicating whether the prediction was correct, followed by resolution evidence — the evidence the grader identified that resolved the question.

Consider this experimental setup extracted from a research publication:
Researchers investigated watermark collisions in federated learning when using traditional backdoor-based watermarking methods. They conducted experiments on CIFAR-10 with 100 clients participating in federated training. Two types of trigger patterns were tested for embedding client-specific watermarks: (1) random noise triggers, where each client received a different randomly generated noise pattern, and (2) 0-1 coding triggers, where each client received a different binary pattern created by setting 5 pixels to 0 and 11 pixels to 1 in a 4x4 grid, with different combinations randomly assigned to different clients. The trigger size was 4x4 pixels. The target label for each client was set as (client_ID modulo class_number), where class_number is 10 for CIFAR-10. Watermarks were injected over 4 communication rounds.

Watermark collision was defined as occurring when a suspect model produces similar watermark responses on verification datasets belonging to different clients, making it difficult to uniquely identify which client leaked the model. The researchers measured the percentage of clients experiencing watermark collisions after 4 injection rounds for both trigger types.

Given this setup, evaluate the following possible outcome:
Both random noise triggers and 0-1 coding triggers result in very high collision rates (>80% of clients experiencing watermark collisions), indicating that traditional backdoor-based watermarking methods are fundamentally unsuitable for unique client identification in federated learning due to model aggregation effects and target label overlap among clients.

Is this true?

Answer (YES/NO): YES